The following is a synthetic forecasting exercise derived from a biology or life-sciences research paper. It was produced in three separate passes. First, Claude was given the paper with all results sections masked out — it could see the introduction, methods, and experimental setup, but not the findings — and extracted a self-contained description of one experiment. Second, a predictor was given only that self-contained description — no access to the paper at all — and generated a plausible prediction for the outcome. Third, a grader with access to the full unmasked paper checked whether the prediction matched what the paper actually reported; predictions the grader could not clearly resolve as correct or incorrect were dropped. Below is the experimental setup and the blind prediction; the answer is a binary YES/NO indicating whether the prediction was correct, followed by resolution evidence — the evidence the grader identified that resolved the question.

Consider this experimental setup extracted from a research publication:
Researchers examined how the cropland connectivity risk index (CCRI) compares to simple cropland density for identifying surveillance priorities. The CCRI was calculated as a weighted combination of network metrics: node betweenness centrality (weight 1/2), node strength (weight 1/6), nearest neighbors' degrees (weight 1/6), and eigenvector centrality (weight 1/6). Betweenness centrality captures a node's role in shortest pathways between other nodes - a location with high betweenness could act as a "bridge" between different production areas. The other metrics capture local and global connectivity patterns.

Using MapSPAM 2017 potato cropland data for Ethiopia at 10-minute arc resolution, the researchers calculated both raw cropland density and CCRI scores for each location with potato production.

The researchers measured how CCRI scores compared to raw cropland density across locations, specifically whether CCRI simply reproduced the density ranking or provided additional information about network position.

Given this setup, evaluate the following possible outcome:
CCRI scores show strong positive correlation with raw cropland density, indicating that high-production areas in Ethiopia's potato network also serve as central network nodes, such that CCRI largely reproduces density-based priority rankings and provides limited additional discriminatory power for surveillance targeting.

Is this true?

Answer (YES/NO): YES